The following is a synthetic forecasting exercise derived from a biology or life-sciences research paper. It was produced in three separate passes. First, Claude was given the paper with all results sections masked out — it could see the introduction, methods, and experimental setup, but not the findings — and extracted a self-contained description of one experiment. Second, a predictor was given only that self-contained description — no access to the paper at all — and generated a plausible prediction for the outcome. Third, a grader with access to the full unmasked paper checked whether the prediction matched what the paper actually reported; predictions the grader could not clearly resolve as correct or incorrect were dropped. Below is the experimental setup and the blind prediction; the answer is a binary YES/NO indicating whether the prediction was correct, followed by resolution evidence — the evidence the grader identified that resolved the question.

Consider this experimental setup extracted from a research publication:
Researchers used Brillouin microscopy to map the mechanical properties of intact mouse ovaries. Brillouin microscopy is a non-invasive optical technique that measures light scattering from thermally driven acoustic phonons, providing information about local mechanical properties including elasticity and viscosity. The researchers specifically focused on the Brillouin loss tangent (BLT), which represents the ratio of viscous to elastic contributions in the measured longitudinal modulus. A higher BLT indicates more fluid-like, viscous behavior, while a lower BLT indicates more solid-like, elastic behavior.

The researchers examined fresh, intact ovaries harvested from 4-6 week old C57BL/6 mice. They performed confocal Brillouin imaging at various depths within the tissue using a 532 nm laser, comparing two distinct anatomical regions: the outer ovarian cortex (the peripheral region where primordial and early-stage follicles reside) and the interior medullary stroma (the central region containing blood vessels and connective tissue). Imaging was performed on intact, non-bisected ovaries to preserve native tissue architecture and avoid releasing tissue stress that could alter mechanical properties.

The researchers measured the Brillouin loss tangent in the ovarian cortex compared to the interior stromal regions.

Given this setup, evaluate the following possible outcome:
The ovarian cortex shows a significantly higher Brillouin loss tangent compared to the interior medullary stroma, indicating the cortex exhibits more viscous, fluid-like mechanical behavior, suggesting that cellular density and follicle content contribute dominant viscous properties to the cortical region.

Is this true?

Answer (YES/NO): NO